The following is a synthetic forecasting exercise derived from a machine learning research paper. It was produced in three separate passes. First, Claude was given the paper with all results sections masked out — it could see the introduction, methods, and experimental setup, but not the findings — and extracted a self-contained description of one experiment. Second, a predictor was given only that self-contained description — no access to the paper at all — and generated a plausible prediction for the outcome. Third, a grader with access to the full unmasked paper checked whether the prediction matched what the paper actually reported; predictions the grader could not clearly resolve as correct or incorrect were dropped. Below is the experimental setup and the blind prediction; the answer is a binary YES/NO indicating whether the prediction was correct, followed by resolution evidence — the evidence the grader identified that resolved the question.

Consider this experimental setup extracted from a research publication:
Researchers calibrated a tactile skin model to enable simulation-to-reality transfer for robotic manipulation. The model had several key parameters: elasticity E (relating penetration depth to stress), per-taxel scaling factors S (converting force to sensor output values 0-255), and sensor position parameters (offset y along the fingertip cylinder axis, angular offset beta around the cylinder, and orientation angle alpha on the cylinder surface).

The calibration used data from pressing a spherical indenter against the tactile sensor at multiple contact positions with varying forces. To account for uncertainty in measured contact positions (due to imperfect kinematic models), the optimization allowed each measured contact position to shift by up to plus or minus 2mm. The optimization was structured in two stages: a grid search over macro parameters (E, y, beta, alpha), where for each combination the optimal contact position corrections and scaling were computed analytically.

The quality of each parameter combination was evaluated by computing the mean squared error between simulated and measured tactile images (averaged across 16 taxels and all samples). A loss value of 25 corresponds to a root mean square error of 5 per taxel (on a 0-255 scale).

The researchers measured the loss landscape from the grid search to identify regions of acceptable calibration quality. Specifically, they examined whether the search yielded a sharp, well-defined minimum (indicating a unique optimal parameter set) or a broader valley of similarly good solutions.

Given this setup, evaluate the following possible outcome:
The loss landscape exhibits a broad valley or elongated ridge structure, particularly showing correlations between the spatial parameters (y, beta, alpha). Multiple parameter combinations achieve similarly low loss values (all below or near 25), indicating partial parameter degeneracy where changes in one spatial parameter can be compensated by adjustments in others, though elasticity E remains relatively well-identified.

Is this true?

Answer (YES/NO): NO